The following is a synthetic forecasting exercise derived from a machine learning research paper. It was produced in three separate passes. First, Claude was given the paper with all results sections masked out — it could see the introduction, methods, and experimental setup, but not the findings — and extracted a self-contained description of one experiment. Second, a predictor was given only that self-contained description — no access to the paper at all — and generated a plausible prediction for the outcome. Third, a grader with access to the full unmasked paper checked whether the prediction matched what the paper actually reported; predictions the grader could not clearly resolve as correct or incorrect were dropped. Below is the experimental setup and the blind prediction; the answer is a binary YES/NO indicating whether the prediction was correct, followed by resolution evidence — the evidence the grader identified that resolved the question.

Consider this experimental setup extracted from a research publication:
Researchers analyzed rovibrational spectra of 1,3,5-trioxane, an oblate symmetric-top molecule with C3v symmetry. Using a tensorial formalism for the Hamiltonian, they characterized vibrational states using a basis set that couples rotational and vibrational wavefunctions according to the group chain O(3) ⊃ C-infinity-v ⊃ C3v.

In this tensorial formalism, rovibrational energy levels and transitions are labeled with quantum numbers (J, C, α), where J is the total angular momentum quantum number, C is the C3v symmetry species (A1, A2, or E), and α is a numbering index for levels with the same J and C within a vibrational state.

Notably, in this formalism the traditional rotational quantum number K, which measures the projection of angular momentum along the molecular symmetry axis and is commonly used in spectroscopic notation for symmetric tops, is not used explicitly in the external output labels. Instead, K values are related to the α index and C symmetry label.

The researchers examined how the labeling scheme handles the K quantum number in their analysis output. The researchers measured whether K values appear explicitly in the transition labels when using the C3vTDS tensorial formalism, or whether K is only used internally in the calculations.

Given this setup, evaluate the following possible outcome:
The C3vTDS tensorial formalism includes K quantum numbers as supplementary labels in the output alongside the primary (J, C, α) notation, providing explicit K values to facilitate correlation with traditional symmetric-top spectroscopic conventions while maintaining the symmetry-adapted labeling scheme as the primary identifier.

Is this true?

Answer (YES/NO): NO